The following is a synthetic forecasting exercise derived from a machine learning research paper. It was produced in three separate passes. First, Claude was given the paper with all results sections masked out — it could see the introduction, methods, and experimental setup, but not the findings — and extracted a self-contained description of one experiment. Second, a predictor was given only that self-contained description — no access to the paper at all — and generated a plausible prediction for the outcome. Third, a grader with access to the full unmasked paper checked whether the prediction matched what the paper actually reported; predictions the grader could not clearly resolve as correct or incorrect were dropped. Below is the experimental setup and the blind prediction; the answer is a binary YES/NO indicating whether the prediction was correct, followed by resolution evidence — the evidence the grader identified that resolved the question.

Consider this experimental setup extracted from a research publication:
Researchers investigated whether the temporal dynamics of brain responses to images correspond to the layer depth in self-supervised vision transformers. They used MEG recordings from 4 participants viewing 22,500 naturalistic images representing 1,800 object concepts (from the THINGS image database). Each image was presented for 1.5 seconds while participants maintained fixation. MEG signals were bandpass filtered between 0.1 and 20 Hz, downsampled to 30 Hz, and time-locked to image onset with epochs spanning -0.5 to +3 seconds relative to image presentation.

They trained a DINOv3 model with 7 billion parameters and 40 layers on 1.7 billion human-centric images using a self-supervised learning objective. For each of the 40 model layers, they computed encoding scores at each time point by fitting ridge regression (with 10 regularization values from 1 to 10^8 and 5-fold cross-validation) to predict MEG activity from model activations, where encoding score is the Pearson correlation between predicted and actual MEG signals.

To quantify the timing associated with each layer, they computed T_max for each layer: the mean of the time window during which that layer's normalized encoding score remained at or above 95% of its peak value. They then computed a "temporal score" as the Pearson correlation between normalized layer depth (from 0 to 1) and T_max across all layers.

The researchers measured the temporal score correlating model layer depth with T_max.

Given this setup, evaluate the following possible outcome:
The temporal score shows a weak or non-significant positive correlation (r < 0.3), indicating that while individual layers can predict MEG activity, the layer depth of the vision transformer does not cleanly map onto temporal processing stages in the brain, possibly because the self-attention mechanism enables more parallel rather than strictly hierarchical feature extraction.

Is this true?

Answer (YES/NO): NO